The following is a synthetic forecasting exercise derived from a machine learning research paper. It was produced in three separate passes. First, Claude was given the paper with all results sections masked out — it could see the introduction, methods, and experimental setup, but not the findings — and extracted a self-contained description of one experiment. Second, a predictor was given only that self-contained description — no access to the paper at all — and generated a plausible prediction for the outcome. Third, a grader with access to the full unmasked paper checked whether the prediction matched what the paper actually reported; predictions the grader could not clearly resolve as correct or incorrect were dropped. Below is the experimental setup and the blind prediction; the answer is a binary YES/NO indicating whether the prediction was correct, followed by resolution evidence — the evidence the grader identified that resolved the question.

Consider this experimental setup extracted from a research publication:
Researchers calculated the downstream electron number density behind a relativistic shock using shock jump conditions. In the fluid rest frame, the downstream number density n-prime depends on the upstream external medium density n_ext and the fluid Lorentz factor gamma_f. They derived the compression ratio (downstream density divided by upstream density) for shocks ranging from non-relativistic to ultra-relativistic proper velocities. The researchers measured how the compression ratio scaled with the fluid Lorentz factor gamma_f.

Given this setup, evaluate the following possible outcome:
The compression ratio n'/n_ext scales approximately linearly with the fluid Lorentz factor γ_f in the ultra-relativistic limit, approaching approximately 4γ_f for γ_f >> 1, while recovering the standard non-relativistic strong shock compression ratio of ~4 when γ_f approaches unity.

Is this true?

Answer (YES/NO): YES